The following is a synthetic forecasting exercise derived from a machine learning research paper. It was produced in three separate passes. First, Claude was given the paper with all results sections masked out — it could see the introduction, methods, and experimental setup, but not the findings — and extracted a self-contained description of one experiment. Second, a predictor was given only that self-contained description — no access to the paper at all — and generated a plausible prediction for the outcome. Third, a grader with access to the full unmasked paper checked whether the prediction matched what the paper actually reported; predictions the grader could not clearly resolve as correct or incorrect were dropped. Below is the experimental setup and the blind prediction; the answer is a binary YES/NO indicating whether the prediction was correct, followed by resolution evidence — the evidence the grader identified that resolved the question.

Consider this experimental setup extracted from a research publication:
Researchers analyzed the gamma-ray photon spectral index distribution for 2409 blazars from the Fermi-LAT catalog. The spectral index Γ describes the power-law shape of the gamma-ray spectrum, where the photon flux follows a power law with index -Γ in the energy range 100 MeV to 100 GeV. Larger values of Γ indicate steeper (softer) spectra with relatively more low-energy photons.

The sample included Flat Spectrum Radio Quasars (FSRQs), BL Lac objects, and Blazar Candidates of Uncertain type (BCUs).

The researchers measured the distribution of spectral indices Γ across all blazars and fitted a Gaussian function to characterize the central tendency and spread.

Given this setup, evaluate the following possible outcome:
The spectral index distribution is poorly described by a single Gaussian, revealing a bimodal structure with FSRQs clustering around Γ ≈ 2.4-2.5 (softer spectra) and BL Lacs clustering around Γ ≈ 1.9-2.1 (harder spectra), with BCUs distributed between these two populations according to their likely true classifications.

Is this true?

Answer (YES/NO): NO